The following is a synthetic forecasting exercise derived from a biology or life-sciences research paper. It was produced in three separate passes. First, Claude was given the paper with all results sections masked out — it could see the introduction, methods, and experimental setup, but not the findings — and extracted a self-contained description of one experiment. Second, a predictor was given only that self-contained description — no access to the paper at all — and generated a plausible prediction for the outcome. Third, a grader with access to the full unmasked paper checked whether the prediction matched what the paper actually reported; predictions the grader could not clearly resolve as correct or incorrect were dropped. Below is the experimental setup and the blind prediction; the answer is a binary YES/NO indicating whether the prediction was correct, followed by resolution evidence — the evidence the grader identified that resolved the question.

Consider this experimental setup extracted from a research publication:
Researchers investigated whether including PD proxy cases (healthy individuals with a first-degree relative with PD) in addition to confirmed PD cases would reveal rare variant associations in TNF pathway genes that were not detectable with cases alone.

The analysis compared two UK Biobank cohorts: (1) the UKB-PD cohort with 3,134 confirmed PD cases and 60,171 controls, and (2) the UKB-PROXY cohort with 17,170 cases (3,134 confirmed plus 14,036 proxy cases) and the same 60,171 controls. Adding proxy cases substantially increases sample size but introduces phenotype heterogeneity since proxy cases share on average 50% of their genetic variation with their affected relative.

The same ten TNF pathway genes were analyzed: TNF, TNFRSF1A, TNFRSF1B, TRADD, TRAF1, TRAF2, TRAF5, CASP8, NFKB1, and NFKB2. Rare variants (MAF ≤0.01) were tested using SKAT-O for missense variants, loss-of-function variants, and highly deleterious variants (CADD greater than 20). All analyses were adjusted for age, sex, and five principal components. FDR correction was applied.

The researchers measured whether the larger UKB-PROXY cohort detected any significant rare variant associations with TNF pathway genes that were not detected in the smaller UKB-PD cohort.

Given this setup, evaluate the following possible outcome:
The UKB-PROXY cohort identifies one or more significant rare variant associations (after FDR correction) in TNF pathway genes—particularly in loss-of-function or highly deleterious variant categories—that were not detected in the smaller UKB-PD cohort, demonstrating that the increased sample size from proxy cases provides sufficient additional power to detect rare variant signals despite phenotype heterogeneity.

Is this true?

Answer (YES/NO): NO